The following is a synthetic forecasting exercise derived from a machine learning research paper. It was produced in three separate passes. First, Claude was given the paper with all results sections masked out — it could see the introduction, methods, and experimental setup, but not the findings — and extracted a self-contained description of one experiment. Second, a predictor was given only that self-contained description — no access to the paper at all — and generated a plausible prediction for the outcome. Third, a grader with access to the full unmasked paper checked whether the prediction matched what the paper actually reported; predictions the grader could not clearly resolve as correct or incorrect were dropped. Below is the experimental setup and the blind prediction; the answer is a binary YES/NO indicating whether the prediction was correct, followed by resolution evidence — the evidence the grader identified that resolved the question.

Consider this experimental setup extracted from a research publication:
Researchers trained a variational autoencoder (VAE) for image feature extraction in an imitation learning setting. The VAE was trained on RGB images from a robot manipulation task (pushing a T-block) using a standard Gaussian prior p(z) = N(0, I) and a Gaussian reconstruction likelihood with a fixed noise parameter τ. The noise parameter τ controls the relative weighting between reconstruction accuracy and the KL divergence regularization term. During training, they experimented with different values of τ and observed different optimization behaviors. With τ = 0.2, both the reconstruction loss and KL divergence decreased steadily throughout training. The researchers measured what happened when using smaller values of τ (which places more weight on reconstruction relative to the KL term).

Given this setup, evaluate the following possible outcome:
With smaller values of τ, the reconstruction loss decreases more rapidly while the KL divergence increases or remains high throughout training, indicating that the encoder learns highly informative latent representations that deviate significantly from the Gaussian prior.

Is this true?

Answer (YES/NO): NO